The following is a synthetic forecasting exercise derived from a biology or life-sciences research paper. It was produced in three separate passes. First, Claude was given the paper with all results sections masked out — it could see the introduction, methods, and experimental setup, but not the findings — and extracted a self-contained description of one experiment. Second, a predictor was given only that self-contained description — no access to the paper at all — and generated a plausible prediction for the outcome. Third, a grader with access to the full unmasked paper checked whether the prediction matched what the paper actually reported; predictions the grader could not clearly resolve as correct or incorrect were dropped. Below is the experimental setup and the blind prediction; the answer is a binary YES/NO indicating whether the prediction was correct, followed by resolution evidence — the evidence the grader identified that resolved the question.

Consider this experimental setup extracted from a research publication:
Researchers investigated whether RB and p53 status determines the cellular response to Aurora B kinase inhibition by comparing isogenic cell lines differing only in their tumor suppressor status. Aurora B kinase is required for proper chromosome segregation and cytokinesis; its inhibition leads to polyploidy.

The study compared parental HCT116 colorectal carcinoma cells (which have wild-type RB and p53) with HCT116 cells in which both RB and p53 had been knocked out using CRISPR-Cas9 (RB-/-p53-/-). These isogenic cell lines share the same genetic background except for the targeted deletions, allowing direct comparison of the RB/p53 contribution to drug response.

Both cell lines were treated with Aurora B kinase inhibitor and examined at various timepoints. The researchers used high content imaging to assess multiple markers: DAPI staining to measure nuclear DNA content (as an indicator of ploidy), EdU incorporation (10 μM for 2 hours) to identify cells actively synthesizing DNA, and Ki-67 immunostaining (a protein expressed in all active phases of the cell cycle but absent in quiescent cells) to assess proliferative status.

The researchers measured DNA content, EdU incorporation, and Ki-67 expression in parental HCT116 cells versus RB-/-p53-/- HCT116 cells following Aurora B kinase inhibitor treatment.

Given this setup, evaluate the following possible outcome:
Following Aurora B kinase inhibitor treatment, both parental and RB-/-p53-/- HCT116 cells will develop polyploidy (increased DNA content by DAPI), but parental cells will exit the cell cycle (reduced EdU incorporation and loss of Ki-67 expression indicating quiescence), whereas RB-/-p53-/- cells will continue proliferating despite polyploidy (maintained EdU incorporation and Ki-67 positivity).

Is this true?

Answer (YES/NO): YES